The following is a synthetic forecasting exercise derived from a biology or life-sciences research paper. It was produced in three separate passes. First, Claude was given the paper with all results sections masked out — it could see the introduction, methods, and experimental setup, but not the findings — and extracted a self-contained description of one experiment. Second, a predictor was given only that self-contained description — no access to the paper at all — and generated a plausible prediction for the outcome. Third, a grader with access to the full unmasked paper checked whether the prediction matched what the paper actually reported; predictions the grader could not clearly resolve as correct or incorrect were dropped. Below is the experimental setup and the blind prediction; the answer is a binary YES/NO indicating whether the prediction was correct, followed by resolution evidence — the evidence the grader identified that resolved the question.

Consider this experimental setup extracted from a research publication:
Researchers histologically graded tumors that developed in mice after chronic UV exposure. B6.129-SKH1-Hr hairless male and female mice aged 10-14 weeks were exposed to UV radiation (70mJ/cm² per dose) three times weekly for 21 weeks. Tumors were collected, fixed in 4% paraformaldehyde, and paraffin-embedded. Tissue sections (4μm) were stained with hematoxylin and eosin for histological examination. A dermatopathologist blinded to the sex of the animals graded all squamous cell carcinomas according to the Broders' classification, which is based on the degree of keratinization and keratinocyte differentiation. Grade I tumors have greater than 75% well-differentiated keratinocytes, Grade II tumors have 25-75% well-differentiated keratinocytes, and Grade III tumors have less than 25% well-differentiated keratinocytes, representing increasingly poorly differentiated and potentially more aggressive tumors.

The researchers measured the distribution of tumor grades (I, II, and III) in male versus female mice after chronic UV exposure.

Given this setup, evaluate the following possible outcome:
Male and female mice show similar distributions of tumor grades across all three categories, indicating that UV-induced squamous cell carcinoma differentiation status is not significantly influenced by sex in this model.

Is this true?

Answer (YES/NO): NO